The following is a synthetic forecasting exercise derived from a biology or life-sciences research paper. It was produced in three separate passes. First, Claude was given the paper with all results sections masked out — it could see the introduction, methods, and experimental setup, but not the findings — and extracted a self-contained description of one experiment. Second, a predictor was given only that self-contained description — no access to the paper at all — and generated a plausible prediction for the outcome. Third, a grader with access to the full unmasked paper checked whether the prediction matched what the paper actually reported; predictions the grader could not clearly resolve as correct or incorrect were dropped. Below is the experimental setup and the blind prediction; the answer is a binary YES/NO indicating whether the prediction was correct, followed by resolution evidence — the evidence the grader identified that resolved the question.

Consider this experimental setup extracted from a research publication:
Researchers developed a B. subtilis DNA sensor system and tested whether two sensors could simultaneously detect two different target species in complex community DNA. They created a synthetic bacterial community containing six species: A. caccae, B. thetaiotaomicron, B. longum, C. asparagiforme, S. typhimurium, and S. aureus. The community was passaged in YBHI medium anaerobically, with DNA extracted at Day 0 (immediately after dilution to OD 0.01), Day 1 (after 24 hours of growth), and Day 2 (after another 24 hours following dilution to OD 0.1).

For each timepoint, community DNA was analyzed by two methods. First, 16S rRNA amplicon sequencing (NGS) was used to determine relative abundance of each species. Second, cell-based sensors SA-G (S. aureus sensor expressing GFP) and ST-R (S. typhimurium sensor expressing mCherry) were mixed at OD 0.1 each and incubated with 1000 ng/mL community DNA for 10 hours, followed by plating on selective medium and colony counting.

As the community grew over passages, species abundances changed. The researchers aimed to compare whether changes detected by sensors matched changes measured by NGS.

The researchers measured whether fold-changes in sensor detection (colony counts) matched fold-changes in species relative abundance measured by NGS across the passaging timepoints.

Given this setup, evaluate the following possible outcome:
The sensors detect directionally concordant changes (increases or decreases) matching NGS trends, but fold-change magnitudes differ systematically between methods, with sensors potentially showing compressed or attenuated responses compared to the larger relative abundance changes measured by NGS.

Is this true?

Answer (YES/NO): NO